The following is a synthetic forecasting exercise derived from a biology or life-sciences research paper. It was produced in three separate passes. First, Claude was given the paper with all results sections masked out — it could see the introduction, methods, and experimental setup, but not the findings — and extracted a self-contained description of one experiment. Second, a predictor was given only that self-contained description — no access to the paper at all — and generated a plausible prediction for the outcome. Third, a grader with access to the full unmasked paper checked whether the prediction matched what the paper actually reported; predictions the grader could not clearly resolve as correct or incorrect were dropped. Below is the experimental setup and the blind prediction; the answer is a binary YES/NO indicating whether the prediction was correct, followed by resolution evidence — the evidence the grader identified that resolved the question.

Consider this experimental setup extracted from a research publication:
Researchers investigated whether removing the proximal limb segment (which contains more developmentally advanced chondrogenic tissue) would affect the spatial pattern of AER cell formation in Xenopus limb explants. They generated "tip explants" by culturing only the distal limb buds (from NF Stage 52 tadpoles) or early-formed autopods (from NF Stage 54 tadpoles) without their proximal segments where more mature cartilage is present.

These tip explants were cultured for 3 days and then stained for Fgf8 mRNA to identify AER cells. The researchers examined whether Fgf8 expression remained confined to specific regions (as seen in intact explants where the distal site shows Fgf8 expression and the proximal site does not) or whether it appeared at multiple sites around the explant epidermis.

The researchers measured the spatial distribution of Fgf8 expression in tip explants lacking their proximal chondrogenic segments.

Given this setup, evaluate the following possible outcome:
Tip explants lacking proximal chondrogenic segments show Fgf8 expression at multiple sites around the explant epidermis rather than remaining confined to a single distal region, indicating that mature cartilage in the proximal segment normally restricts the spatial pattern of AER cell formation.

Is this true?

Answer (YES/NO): YES